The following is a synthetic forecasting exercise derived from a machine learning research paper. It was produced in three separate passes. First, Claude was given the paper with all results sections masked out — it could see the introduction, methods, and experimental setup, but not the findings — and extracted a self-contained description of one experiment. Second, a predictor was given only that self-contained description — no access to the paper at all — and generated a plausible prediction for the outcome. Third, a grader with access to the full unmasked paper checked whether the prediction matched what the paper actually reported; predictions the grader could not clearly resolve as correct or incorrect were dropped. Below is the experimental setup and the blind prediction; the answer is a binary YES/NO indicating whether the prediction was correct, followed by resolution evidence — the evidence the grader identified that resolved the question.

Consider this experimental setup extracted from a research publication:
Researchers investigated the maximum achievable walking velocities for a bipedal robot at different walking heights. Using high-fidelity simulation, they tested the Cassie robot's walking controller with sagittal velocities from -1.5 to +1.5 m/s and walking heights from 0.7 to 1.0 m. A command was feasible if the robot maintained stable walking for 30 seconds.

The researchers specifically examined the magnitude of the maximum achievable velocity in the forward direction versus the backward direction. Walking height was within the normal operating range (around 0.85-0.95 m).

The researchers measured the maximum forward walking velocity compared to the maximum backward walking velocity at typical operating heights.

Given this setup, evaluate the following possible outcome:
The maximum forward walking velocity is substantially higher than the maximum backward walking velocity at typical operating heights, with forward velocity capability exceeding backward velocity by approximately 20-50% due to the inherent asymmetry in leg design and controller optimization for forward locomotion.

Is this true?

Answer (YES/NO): NO